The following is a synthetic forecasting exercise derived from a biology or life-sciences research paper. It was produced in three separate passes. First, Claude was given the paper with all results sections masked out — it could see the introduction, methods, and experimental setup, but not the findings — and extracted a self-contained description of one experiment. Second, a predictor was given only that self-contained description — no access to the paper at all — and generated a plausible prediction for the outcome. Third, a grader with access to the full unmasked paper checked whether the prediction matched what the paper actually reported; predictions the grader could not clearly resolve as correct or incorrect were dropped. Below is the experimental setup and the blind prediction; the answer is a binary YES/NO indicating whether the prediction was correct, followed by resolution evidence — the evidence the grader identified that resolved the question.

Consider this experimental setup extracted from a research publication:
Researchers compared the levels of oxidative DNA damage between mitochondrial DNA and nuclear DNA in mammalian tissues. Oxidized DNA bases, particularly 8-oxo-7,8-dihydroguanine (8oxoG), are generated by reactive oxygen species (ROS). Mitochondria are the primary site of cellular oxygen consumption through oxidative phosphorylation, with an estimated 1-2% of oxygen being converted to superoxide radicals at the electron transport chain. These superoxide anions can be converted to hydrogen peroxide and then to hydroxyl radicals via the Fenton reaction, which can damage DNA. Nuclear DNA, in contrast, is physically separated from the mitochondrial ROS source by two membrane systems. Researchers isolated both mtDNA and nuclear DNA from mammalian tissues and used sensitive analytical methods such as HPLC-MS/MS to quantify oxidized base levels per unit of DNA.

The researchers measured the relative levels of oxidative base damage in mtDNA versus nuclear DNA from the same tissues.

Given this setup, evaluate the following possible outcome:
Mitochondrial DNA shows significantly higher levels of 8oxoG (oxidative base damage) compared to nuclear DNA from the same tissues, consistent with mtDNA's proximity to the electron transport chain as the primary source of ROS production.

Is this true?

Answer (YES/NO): YES